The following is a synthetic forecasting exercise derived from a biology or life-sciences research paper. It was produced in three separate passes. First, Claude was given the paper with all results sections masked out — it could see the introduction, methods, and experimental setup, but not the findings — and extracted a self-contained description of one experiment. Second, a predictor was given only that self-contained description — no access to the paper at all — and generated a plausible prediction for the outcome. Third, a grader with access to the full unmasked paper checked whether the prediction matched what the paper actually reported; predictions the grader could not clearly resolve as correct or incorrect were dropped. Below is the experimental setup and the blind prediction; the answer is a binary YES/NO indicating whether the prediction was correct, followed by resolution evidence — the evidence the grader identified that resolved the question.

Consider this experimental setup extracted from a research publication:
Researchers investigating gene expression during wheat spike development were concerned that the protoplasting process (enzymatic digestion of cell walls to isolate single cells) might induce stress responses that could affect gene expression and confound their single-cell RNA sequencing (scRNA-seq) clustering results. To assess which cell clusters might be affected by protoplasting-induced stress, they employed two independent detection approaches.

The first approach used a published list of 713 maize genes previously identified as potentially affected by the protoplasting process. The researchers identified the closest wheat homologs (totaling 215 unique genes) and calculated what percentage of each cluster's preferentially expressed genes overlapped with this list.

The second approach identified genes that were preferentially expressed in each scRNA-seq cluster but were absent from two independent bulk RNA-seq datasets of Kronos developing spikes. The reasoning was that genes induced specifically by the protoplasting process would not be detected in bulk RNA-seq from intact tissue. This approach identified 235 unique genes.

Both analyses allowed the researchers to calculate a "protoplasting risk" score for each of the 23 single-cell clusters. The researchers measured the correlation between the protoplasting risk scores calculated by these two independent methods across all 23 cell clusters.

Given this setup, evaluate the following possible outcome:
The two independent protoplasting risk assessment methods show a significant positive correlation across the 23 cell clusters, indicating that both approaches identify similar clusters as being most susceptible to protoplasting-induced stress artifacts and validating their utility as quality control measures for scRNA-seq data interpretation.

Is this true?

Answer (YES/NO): YES